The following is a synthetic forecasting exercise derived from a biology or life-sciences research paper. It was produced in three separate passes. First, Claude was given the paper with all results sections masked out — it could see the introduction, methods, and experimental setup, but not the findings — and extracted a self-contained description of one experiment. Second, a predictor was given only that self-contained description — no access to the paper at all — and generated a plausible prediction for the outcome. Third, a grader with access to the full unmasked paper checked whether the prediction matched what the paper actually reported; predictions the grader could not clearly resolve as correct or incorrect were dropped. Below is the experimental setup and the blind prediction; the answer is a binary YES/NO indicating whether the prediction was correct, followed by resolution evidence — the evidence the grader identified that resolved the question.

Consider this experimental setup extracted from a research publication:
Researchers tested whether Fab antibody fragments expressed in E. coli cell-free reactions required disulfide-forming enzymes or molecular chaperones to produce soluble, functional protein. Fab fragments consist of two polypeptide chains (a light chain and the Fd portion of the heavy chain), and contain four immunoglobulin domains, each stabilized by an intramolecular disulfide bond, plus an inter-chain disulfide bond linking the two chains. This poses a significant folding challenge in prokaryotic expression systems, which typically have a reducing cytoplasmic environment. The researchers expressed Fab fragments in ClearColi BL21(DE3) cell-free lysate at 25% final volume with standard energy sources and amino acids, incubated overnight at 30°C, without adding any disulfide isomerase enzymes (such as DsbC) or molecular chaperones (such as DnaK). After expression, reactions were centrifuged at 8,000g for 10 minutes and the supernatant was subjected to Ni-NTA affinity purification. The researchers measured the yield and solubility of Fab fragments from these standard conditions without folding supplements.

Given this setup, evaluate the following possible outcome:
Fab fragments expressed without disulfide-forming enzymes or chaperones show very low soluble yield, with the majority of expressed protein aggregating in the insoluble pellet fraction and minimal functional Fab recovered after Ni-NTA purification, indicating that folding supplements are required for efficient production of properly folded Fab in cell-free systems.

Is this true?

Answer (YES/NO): NO